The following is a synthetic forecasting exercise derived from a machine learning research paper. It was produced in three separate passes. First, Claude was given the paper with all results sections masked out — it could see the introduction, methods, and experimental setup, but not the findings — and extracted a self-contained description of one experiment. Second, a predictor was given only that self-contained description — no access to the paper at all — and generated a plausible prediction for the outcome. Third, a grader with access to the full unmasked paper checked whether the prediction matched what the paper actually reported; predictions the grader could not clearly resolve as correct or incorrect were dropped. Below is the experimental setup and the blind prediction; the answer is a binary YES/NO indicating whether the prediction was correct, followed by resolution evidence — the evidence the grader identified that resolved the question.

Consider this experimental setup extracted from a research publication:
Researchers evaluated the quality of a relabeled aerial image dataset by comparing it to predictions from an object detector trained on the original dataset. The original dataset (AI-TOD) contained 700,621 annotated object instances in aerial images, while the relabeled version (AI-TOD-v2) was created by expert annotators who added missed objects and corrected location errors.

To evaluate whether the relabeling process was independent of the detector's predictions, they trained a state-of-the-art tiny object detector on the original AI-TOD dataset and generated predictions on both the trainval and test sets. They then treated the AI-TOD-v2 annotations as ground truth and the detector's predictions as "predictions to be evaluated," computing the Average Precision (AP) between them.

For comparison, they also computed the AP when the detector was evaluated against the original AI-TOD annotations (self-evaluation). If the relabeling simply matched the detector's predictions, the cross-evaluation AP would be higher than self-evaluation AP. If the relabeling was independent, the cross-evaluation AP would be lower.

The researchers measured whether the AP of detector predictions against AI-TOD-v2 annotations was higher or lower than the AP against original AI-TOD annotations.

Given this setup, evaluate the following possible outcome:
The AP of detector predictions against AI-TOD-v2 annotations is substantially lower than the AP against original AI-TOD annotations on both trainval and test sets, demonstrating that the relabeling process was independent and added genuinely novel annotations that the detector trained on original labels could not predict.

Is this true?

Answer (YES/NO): NO